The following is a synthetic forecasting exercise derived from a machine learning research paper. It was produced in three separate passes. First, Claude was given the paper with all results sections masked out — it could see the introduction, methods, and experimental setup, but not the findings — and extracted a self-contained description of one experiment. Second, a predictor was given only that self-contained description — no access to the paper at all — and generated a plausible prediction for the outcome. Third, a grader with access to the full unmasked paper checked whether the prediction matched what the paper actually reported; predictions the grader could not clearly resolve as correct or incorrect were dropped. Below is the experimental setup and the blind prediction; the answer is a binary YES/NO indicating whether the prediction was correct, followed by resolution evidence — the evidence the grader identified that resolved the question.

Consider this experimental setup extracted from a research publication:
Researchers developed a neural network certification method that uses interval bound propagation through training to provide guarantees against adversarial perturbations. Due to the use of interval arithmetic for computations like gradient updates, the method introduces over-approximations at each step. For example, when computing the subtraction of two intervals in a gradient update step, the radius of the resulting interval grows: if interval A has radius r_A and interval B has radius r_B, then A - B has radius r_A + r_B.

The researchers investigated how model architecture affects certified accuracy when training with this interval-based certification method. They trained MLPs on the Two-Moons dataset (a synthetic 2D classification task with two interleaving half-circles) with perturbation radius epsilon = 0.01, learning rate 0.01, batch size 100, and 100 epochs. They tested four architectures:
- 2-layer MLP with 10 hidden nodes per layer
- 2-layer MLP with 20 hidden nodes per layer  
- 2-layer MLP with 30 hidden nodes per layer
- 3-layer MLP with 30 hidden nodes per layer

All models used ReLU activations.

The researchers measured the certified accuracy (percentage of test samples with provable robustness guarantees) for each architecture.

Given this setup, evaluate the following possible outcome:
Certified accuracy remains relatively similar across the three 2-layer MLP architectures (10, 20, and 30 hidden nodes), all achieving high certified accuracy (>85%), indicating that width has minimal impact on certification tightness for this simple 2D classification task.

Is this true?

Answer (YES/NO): NO